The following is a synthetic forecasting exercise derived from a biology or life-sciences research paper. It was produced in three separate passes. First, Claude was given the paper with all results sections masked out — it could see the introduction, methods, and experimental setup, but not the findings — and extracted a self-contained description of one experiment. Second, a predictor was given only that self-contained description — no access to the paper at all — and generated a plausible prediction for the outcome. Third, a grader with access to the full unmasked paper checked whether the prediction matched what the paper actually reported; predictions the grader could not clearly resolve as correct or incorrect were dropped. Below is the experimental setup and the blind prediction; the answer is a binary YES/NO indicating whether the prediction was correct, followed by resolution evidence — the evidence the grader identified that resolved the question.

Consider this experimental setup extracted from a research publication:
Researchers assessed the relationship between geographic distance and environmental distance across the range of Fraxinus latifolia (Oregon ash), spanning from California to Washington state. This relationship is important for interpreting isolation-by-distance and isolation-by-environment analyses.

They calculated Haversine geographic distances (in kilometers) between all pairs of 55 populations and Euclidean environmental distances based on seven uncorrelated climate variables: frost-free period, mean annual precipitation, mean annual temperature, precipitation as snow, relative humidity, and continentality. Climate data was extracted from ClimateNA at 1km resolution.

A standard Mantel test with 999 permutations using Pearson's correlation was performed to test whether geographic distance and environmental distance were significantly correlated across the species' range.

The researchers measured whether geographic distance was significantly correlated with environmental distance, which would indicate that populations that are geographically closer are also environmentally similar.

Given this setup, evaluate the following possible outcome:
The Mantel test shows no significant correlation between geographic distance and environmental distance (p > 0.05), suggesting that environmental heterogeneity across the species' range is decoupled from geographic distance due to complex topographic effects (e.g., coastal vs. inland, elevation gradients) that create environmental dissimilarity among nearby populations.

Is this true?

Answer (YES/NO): NO